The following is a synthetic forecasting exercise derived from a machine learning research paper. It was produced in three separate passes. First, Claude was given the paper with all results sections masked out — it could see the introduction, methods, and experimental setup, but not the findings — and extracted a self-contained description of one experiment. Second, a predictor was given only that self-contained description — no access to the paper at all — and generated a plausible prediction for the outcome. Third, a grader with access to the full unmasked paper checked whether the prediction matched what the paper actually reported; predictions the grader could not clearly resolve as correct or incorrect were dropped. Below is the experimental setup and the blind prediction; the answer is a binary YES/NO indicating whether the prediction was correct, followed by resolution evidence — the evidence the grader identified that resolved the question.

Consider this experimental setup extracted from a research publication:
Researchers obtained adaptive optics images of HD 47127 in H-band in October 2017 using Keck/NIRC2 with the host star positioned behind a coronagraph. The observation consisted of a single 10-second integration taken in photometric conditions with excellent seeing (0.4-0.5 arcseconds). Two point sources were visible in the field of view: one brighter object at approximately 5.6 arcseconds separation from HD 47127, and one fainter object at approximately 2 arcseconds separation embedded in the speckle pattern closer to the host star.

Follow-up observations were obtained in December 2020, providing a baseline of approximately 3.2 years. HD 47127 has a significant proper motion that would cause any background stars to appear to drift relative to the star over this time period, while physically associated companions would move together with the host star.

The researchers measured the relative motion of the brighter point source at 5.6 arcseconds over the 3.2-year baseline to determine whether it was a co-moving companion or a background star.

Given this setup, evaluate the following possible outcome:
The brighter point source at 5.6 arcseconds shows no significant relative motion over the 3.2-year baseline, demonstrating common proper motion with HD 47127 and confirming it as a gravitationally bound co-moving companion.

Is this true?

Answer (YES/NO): NO